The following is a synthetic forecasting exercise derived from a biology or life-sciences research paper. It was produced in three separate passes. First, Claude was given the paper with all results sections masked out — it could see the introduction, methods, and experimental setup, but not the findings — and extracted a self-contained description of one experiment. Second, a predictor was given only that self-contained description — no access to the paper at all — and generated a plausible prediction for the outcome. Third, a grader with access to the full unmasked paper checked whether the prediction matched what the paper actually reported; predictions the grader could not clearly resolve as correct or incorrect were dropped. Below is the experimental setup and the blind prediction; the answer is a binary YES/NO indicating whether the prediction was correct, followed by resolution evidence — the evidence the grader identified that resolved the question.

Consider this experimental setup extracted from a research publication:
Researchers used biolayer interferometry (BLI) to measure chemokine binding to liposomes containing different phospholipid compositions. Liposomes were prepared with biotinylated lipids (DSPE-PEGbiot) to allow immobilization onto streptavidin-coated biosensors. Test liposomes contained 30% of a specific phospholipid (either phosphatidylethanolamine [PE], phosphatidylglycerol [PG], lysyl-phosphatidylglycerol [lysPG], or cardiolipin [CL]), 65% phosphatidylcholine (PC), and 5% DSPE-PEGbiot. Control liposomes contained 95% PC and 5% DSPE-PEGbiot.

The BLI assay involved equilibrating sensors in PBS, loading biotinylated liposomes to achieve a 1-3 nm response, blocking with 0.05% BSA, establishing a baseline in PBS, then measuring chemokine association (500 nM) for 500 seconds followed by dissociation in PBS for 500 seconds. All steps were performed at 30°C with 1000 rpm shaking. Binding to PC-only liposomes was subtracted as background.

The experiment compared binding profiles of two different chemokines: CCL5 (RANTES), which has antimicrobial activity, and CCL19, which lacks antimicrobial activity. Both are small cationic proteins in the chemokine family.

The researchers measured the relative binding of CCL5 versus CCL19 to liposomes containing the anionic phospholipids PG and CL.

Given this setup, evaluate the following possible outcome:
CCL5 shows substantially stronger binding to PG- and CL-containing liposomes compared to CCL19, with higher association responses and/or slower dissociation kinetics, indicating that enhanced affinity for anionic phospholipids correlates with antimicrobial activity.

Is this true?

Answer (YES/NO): NO